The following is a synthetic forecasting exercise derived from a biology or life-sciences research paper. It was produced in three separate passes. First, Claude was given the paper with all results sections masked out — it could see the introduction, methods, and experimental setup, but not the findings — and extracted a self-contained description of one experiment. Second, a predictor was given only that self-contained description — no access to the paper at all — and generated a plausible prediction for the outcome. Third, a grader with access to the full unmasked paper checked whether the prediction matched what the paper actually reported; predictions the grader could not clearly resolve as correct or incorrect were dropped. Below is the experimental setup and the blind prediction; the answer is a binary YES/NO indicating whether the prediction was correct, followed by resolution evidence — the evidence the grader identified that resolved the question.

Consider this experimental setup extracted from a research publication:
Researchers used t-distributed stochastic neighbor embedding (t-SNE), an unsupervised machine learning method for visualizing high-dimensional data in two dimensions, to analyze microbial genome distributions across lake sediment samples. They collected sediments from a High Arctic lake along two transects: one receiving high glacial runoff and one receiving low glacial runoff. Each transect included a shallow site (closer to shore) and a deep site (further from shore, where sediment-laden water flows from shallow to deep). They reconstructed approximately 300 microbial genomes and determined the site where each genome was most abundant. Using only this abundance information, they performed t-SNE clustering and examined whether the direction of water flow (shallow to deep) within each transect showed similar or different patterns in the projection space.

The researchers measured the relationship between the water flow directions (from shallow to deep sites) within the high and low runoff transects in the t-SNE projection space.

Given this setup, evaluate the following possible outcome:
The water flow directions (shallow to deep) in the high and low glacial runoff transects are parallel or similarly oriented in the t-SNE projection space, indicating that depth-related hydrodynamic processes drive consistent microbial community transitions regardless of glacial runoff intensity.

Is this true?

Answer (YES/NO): NO